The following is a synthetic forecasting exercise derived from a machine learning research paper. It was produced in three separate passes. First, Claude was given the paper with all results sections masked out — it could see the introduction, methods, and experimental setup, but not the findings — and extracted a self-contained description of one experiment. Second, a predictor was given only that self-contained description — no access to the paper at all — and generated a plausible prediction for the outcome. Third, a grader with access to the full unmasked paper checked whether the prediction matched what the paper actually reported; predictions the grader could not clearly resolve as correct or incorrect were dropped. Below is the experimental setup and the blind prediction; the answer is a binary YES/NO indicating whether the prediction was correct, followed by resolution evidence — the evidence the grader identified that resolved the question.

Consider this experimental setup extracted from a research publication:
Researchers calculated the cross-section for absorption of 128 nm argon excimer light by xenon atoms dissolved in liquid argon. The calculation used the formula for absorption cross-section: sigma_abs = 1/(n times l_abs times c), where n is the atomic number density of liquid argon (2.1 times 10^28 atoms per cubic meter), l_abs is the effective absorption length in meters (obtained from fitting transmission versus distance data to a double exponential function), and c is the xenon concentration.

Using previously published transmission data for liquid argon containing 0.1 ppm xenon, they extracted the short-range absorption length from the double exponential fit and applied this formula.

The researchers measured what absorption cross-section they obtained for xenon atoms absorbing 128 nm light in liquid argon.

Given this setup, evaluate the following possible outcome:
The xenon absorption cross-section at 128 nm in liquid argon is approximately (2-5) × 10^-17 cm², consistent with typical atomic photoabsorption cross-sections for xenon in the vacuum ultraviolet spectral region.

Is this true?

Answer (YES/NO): YES